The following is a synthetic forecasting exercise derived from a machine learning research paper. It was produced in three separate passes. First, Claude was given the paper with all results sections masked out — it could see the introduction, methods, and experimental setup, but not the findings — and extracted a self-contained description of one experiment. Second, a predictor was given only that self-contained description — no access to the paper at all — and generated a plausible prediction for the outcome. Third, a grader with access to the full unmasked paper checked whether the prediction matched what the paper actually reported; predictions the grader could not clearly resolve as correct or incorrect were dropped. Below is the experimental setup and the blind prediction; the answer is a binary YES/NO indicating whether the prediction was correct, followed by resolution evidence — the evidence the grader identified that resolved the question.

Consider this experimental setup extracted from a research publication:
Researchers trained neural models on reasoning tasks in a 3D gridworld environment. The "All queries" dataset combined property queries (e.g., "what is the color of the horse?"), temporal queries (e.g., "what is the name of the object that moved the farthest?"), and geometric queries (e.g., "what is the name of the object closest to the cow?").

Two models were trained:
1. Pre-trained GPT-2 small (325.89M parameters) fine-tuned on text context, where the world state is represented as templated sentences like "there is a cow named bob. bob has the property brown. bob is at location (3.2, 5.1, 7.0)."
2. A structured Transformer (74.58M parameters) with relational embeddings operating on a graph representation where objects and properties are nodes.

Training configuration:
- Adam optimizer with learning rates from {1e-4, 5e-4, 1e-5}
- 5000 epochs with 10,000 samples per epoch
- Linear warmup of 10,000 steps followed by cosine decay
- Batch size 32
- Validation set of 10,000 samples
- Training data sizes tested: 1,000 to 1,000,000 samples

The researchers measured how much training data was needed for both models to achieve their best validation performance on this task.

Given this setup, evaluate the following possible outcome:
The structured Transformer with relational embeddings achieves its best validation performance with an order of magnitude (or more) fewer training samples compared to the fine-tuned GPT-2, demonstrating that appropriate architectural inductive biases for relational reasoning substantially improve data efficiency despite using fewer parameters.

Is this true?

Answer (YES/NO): NO